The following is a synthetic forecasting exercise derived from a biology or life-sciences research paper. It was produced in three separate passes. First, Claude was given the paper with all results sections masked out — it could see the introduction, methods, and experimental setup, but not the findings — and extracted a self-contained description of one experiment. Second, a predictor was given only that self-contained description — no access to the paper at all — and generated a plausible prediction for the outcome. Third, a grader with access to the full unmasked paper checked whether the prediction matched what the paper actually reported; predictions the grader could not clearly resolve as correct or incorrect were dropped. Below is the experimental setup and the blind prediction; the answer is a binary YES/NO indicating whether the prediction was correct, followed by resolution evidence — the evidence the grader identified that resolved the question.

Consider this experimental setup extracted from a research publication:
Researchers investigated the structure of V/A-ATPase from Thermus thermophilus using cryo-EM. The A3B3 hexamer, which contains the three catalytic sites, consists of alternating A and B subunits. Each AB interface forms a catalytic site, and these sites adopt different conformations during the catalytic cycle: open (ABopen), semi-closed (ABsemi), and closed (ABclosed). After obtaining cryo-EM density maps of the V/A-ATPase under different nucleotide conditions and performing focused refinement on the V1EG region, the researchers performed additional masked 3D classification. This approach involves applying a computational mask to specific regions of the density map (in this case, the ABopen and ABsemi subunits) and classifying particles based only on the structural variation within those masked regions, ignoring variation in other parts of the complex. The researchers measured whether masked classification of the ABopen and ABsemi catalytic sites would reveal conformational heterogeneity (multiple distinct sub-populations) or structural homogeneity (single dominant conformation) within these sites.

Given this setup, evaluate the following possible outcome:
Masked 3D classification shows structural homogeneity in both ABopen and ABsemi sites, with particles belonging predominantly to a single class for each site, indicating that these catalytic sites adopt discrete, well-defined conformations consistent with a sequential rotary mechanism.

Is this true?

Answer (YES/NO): NO